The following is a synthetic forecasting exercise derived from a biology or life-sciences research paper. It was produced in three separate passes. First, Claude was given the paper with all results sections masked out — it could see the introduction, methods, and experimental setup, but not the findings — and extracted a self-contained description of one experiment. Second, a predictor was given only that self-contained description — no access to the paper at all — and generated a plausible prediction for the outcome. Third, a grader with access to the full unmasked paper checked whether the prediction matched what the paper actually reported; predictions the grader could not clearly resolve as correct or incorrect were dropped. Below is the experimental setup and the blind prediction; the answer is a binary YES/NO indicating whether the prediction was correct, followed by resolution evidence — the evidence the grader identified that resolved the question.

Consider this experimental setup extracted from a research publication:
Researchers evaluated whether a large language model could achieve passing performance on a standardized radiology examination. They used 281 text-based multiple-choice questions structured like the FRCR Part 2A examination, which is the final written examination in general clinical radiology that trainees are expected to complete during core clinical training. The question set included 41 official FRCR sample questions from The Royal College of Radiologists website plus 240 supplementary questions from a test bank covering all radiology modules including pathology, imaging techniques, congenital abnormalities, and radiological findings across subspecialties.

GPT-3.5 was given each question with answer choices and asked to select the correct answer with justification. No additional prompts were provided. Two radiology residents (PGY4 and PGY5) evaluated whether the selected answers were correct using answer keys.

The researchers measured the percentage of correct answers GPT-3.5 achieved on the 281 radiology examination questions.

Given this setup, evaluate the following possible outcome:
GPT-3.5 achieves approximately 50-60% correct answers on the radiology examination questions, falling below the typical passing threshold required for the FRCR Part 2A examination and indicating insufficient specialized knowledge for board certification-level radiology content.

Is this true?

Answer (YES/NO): YES